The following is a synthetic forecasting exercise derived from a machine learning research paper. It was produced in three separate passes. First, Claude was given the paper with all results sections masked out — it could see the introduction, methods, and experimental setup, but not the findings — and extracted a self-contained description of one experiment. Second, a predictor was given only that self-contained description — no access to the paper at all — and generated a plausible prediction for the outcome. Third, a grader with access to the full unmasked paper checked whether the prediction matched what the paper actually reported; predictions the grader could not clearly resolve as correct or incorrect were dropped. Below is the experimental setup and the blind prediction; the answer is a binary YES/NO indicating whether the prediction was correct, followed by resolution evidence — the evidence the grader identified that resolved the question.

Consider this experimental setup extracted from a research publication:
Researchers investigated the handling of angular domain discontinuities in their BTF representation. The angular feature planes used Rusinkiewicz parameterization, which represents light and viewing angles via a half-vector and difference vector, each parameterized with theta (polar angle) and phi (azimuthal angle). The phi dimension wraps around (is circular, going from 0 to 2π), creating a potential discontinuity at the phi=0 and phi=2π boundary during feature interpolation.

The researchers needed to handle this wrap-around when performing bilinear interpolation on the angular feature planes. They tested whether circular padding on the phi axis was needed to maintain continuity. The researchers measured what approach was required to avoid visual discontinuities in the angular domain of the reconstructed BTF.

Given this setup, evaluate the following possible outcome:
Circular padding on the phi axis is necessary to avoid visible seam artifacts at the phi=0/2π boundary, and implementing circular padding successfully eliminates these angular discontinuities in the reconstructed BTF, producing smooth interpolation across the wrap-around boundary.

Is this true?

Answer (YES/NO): YES